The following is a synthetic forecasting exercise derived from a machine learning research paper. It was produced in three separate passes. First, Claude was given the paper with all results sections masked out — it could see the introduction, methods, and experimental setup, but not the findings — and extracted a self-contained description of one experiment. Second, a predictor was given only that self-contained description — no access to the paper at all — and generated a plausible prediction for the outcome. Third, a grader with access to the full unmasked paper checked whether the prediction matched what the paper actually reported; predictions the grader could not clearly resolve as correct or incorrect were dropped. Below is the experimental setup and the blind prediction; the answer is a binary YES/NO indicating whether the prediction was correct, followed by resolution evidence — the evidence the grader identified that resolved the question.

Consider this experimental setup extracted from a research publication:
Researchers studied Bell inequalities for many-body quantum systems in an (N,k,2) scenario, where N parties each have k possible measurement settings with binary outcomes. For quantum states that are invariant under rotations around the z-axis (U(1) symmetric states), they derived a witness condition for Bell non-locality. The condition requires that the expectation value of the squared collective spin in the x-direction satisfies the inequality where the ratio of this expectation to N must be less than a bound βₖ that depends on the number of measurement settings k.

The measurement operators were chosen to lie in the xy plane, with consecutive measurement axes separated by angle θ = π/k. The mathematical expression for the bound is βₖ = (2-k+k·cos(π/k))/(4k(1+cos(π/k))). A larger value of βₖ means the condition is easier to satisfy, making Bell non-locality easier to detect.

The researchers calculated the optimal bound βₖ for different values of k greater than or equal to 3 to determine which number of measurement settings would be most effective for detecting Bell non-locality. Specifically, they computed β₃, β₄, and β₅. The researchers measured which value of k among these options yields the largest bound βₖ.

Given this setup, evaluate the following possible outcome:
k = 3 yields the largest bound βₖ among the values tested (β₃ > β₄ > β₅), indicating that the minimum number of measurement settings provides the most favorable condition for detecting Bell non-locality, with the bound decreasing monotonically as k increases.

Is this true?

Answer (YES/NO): NO